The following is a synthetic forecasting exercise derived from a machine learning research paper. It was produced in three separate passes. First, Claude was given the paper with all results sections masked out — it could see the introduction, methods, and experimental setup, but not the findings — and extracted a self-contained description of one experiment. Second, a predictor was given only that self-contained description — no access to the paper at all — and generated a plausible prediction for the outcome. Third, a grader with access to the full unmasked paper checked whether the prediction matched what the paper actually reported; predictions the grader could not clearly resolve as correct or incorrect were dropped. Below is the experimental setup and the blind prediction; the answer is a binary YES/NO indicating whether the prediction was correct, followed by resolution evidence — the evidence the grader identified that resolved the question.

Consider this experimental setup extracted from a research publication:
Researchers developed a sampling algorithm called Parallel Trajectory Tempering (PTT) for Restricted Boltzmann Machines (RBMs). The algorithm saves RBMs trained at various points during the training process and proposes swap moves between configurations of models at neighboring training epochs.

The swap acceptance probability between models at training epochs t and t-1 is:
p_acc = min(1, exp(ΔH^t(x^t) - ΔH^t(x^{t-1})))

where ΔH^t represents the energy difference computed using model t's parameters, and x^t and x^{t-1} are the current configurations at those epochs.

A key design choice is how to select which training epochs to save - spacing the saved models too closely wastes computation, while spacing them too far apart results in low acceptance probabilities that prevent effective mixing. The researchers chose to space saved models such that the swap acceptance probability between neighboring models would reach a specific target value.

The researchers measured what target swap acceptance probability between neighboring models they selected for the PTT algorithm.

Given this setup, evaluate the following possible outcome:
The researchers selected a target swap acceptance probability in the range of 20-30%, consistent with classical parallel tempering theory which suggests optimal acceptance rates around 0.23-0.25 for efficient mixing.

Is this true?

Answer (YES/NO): YES